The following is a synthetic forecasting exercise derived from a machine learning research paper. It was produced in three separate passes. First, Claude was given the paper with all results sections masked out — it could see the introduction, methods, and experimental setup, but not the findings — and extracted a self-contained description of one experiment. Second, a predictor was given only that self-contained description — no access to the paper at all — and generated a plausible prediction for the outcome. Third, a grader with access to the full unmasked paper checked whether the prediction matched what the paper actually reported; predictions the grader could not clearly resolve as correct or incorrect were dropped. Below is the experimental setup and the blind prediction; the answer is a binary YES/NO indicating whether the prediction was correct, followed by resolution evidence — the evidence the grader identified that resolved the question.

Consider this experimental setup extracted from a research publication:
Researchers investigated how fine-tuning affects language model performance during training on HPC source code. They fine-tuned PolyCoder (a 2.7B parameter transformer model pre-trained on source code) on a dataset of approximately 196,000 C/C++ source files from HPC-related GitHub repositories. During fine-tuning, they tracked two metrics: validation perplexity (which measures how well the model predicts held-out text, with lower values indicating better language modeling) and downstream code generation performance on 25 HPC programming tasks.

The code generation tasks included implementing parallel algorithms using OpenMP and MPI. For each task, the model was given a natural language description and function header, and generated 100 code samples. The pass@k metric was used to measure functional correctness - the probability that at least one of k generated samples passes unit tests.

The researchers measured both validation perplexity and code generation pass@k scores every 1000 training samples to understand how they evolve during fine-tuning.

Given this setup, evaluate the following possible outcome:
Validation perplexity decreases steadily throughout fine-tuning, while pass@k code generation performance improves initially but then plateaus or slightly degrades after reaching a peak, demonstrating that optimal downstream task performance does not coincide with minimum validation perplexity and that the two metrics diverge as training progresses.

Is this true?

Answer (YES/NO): YES